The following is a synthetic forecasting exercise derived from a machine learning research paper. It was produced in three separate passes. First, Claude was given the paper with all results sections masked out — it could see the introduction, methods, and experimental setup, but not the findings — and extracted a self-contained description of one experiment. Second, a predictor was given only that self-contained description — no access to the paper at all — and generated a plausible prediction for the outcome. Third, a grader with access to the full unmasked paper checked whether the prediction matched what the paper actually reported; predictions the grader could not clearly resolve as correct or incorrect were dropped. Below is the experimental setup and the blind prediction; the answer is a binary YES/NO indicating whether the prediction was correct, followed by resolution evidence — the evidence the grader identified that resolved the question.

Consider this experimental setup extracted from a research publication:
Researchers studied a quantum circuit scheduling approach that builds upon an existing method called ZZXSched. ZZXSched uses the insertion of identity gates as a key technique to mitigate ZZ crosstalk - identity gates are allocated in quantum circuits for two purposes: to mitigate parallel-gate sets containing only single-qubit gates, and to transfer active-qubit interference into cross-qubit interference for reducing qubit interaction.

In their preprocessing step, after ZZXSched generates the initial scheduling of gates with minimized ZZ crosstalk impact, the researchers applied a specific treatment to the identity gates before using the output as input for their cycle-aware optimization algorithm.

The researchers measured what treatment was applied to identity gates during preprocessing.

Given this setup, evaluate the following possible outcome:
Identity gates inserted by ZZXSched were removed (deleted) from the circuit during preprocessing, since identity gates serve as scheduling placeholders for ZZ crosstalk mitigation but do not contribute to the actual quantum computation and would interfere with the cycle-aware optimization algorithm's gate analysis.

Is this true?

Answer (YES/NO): YES